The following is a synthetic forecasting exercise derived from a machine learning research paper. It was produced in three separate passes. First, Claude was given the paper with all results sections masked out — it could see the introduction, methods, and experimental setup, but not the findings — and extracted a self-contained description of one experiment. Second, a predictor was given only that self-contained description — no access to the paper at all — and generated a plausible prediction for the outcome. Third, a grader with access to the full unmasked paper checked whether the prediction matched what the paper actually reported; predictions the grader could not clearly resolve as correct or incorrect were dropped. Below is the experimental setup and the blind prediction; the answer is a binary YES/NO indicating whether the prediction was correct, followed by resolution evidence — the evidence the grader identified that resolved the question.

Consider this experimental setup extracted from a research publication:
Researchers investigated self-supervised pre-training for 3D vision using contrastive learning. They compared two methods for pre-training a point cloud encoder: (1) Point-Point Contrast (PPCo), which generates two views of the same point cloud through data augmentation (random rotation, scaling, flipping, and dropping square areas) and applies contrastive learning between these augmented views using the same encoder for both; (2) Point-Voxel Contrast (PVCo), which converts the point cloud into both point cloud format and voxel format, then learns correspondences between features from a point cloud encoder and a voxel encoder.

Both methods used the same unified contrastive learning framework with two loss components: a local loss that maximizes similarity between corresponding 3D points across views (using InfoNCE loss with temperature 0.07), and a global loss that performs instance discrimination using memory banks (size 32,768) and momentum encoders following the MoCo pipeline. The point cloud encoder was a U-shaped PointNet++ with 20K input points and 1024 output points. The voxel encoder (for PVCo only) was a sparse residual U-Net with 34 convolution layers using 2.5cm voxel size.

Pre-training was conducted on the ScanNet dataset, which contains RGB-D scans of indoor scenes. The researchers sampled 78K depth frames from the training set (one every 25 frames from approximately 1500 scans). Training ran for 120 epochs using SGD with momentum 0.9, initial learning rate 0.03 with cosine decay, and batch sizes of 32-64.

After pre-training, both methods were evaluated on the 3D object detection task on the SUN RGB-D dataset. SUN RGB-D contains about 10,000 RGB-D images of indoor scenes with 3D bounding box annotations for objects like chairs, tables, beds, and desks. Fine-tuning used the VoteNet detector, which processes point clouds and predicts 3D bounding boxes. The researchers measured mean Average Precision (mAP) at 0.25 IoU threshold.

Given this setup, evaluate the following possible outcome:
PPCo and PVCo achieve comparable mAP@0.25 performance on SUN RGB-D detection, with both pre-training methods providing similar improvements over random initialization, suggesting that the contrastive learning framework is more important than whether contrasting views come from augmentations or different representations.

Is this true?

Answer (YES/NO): NO